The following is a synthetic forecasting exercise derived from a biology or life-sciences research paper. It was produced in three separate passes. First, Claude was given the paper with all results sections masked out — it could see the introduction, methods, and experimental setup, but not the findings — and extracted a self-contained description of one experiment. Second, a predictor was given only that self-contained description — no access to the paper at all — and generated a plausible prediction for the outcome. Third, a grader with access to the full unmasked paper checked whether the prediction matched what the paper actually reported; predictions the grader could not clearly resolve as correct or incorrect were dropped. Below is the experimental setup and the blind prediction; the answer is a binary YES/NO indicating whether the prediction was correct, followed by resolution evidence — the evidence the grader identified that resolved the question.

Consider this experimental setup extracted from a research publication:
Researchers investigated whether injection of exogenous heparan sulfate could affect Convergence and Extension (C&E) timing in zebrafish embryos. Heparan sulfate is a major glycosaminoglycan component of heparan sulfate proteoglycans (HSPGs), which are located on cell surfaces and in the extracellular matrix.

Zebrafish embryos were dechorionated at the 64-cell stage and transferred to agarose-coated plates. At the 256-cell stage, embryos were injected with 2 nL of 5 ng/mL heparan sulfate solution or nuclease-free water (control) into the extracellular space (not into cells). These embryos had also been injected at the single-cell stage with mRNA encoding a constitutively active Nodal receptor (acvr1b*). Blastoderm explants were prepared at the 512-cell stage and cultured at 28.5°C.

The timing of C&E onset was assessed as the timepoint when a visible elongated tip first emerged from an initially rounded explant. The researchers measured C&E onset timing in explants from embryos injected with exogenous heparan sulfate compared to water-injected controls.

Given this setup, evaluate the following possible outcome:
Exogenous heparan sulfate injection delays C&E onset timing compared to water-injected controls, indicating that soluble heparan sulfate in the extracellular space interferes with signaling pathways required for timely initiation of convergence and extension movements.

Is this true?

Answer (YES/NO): NO